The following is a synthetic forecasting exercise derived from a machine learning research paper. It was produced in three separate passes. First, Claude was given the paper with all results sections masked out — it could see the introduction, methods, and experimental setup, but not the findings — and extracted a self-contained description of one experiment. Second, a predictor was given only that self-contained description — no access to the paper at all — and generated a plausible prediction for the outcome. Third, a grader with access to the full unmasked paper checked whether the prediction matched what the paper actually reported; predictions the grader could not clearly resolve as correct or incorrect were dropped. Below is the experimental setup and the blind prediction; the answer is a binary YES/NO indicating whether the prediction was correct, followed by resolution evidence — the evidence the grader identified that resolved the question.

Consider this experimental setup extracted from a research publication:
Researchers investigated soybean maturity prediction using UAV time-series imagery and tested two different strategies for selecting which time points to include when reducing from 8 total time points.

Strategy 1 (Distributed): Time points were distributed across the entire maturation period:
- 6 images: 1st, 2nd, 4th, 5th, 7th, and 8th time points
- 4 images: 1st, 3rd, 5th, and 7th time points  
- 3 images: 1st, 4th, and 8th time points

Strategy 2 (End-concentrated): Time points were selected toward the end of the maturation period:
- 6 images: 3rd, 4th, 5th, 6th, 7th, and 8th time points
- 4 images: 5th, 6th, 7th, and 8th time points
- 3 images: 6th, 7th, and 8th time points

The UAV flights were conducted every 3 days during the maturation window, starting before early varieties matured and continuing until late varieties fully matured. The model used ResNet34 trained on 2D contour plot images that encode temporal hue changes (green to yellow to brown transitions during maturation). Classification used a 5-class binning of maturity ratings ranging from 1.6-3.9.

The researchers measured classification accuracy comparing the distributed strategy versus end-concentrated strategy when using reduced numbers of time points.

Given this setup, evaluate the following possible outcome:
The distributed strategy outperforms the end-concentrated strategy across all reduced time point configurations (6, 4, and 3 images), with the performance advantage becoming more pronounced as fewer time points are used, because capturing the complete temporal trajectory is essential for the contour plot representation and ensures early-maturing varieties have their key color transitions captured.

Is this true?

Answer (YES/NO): NO